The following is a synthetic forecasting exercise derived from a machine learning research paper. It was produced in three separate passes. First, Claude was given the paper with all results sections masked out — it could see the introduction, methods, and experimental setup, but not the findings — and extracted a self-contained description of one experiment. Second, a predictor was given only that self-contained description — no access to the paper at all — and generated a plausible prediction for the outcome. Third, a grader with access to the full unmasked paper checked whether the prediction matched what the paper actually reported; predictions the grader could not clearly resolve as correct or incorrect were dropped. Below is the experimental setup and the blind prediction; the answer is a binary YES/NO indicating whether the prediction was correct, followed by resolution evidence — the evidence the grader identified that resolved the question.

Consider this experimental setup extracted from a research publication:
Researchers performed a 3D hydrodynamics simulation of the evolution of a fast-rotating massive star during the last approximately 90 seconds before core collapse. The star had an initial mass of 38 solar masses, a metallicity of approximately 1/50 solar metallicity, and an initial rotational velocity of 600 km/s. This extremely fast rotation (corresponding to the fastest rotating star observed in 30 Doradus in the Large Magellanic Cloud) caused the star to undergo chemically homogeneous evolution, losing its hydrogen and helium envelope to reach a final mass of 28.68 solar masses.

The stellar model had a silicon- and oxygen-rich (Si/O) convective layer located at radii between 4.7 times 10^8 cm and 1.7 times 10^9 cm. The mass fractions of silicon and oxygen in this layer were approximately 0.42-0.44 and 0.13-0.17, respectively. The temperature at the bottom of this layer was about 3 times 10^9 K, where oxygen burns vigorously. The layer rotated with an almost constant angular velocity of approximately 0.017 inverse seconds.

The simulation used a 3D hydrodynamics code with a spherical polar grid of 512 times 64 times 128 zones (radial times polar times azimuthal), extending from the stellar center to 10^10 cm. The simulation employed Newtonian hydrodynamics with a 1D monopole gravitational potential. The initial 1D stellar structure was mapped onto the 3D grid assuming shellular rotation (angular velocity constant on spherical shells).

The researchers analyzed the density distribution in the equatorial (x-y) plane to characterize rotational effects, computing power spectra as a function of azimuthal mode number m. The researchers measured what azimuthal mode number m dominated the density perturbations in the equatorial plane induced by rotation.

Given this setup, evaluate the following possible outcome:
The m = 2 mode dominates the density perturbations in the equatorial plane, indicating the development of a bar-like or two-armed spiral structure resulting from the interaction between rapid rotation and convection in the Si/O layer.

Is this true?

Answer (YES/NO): NO